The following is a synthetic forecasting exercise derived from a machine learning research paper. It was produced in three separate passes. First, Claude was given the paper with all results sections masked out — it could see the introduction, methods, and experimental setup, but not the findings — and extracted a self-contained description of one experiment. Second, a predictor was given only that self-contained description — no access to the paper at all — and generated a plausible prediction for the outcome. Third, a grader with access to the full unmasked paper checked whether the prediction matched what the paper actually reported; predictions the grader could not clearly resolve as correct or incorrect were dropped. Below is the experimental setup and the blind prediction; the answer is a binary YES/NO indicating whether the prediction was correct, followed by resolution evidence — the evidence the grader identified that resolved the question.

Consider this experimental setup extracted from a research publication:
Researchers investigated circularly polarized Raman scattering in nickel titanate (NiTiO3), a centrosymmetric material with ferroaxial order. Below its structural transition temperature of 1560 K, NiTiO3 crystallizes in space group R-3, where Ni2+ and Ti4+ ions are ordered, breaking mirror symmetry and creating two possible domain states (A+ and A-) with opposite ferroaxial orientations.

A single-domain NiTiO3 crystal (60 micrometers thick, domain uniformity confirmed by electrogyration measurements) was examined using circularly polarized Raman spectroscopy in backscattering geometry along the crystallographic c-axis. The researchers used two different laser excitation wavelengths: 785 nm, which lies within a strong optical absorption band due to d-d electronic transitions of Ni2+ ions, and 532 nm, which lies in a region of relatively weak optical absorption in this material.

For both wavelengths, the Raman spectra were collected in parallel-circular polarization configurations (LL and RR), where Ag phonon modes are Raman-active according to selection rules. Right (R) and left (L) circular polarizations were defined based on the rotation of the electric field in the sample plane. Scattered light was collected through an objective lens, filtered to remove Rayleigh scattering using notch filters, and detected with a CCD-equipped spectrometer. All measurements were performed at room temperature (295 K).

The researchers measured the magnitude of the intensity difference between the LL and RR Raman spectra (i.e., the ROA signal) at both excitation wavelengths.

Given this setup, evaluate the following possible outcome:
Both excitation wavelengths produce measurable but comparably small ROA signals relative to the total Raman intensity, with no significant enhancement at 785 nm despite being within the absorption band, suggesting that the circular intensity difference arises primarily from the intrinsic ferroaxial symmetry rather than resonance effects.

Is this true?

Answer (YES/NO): NO